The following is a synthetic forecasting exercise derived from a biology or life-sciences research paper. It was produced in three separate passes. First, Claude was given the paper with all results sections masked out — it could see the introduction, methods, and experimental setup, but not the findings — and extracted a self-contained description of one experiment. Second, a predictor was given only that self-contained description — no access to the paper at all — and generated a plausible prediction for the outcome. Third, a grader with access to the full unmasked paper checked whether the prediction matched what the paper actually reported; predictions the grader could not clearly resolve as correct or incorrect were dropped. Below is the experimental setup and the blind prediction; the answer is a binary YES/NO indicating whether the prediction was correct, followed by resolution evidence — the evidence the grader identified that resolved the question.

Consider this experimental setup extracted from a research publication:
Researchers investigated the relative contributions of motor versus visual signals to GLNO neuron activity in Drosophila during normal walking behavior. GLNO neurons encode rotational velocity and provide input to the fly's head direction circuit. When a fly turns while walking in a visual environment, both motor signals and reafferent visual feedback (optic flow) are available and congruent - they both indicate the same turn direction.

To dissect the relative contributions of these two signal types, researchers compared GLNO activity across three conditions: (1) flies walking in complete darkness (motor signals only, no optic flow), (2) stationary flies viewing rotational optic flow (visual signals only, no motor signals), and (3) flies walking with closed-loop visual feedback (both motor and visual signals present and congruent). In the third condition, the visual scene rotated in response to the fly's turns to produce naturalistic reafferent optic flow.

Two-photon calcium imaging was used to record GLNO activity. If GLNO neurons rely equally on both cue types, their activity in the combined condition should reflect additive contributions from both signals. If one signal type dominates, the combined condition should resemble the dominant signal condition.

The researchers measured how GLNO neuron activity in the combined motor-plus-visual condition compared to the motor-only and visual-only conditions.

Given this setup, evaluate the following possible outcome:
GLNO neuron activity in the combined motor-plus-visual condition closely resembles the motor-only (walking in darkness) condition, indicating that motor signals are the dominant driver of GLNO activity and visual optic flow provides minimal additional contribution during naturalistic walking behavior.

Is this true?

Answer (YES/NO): YES